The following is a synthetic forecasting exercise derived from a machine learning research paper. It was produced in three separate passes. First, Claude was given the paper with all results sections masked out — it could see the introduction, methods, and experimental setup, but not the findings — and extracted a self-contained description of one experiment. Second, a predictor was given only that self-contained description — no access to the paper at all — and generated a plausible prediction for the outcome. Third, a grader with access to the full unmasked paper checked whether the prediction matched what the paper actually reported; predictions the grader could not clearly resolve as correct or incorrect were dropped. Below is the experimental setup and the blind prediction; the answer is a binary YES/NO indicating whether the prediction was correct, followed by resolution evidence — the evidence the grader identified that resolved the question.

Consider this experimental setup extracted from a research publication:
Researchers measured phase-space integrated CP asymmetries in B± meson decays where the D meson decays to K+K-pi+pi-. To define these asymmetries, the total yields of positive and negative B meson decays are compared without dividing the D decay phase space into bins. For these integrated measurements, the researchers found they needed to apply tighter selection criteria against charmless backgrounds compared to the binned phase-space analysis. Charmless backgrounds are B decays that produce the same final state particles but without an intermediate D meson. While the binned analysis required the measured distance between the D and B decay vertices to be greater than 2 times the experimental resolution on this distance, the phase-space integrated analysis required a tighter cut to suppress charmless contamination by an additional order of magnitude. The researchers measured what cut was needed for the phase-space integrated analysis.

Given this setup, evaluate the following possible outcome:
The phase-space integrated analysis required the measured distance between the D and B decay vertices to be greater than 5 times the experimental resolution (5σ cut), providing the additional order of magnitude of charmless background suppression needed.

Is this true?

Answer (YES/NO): NO